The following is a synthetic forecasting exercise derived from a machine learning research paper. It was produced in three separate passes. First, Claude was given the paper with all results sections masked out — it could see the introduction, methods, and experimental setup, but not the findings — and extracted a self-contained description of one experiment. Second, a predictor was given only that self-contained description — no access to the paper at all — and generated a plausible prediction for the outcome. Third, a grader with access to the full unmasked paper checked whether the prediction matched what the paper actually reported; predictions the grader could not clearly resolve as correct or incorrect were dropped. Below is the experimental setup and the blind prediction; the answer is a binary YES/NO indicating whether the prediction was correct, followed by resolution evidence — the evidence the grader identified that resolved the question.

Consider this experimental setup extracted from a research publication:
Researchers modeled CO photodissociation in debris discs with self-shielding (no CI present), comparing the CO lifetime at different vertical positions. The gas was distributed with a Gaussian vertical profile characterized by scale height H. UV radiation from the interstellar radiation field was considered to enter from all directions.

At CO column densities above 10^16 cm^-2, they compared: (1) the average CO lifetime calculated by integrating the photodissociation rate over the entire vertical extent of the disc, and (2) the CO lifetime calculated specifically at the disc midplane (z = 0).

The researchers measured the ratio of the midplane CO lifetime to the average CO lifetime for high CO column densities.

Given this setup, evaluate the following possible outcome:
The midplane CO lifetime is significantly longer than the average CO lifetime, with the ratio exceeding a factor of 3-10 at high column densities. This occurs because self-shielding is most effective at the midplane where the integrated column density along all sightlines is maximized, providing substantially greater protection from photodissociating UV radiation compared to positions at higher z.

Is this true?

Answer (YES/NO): NO